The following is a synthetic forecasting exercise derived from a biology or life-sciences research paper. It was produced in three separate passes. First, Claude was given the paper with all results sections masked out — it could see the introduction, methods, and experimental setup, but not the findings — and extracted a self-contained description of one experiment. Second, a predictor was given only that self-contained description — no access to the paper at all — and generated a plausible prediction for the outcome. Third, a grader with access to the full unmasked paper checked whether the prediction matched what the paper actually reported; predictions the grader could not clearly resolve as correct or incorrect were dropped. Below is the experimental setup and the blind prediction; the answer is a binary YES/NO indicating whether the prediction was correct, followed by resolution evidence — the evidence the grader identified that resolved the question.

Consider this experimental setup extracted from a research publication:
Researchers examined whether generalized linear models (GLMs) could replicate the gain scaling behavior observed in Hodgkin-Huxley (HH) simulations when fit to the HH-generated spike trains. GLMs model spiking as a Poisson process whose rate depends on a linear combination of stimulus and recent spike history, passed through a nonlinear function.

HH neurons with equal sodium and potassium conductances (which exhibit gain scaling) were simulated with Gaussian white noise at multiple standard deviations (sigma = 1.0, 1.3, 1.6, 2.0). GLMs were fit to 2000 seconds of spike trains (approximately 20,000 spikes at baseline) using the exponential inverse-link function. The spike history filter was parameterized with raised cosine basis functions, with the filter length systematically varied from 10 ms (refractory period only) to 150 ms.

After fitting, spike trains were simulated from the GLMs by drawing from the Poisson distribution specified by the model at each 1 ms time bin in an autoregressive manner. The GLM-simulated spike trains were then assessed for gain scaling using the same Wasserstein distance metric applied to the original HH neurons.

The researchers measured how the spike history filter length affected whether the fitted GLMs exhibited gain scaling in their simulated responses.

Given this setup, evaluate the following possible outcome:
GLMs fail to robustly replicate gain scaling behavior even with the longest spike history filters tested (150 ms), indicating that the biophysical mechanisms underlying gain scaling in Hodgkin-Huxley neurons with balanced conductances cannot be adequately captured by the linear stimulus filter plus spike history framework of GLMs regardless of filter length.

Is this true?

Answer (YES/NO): NO